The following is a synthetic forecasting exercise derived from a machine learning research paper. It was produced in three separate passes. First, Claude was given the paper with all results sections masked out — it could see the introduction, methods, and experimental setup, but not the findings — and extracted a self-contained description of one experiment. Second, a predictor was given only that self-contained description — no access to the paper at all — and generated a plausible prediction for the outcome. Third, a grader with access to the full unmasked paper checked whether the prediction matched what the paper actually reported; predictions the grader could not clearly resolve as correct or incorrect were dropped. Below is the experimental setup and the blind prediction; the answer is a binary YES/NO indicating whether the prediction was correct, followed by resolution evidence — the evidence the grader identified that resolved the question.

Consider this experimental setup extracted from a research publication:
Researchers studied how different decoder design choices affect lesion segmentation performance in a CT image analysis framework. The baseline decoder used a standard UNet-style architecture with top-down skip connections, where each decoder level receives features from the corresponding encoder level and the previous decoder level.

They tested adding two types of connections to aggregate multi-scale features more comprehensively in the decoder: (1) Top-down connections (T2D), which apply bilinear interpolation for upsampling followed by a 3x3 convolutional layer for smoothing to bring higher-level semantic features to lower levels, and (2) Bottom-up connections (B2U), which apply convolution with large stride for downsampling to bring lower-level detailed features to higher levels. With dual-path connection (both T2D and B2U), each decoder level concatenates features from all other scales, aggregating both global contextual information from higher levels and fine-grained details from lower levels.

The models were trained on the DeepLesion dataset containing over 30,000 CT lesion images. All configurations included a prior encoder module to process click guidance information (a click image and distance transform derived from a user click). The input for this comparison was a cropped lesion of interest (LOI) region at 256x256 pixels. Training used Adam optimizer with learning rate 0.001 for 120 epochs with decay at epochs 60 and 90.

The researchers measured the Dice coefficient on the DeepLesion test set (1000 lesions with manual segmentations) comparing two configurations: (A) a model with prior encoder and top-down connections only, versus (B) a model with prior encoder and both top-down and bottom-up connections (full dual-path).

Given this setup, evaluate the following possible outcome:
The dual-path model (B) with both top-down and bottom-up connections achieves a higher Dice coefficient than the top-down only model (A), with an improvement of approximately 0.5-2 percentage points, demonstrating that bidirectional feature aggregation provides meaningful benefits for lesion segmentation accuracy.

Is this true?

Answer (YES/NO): NO